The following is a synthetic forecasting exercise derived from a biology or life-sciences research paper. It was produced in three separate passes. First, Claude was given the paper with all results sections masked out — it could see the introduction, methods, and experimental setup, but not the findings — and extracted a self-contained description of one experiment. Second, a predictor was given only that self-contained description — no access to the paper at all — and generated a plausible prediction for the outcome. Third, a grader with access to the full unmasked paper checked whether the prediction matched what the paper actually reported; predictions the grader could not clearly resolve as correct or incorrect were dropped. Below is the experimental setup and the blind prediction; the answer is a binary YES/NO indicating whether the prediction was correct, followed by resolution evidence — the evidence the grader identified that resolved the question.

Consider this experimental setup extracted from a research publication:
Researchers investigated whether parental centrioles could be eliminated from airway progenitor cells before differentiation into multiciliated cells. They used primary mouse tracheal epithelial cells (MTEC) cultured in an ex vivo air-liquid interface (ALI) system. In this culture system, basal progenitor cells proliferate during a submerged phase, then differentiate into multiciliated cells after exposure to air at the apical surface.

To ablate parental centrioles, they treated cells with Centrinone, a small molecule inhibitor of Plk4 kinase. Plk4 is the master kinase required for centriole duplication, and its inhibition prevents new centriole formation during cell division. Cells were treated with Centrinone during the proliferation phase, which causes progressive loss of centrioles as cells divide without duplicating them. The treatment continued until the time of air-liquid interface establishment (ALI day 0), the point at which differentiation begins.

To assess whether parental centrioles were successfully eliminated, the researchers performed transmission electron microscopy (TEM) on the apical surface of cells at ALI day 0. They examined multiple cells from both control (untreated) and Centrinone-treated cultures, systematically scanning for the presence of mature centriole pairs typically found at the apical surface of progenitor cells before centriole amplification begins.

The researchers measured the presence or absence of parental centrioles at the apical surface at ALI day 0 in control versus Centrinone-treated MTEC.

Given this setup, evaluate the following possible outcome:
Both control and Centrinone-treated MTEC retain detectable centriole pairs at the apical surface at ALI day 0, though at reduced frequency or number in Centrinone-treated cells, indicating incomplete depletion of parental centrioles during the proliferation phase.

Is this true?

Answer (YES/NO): NO